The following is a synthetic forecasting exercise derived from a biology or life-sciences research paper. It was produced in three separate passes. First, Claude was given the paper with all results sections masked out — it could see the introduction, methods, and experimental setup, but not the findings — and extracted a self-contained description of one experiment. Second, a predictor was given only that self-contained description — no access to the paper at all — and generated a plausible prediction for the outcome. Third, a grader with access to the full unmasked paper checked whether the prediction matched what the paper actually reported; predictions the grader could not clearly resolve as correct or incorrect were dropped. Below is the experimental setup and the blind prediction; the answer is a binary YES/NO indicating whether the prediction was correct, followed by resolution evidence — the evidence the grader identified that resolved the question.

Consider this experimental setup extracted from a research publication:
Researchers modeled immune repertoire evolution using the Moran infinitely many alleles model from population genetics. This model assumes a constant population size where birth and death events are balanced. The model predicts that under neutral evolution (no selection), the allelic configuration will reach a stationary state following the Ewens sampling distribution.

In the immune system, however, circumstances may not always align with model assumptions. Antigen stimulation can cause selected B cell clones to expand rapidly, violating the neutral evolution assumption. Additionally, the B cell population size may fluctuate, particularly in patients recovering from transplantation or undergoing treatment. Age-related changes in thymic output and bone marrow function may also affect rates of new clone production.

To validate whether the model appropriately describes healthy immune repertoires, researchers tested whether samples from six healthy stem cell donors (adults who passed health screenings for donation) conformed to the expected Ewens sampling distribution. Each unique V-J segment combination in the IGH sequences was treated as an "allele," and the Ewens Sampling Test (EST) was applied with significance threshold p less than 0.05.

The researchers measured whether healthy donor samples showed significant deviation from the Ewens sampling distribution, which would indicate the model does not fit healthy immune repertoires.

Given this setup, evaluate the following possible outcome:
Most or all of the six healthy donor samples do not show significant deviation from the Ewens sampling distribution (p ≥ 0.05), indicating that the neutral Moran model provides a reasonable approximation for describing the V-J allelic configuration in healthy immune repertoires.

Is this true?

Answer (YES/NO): YES